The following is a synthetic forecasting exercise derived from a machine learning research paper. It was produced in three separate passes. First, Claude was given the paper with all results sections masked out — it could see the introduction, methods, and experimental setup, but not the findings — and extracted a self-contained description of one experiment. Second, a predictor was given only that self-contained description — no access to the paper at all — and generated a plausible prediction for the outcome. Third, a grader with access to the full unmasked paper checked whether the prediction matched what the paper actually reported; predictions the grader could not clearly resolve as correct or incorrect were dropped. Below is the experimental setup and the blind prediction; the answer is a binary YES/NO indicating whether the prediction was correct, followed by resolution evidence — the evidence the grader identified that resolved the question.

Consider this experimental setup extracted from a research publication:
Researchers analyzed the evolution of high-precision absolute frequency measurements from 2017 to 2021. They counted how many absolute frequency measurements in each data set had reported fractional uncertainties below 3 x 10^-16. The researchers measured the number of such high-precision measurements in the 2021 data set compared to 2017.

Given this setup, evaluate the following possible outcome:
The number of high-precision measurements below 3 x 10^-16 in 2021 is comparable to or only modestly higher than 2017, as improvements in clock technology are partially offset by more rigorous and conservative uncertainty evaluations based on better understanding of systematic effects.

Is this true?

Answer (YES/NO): NO